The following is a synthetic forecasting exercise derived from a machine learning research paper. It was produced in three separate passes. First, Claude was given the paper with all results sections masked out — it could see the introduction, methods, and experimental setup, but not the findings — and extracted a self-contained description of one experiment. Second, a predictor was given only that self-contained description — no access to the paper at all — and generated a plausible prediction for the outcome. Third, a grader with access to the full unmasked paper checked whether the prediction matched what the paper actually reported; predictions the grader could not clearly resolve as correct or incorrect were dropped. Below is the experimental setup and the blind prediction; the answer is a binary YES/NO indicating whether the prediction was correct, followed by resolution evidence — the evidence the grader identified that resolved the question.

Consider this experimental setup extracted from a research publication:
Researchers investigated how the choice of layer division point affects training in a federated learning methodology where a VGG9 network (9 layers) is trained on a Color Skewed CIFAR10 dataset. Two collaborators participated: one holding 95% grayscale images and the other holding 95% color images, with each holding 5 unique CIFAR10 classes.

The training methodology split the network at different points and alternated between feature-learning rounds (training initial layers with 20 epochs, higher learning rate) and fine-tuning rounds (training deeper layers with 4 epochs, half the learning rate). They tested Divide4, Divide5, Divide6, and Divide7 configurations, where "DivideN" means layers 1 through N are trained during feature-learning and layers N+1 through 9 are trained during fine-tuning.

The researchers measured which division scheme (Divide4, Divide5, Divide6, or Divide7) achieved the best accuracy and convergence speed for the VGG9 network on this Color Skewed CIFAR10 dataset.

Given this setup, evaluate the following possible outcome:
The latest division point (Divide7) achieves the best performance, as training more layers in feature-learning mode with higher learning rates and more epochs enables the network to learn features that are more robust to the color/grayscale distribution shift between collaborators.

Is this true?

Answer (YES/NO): NO